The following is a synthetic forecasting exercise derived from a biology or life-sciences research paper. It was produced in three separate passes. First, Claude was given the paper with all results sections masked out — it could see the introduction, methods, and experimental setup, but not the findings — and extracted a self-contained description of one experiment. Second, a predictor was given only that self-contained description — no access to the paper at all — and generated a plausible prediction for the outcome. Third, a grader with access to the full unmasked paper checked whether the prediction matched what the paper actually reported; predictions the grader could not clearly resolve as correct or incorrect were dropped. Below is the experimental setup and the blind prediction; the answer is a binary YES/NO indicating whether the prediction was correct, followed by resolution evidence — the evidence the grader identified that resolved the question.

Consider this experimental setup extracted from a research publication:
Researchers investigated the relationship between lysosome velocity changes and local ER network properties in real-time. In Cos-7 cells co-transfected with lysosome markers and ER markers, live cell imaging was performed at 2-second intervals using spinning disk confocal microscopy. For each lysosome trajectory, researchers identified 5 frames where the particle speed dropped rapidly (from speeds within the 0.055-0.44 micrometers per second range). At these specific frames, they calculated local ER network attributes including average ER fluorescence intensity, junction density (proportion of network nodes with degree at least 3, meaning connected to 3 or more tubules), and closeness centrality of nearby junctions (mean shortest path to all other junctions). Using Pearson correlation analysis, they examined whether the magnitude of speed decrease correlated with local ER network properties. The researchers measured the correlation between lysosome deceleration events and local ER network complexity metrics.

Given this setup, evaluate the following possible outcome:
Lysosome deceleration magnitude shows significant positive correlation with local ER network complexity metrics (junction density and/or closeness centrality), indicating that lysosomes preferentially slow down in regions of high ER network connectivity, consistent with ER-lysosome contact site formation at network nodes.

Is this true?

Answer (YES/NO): YES